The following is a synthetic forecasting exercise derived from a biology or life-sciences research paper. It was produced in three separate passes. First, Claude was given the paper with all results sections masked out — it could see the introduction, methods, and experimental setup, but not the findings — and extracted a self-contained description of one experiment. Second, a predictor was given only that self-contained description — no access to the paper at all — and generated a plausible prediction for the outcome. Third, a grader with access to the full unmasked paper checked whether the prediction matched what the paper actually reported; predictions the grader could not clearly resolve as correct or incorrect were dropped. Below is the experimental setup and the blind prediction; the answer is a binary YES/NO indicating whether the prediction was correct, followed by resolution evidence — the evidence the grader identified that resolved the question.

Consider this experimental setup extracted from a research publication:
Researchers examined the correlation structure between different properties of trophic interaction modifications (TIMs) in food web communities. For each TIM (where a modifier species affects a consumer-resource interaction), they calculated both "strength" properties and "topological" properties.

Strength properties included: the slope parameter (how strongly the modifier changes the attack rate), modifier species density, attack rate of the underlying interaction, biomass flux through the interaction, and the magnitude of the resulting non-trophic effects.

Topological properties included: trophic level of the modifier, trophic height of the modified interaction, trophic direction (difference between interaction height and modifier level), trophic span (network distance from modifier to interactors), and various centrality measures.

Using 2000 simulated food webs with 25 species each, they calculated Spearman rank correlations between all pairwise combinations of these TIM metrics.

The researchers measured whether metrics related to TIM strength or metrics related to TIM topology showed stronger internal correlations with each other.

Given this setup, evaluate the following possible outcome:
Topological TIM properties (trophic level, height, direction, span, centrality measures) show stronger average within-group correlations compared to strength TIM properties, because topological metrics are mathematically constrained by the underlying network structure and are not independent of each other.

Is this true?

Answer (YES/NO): NO